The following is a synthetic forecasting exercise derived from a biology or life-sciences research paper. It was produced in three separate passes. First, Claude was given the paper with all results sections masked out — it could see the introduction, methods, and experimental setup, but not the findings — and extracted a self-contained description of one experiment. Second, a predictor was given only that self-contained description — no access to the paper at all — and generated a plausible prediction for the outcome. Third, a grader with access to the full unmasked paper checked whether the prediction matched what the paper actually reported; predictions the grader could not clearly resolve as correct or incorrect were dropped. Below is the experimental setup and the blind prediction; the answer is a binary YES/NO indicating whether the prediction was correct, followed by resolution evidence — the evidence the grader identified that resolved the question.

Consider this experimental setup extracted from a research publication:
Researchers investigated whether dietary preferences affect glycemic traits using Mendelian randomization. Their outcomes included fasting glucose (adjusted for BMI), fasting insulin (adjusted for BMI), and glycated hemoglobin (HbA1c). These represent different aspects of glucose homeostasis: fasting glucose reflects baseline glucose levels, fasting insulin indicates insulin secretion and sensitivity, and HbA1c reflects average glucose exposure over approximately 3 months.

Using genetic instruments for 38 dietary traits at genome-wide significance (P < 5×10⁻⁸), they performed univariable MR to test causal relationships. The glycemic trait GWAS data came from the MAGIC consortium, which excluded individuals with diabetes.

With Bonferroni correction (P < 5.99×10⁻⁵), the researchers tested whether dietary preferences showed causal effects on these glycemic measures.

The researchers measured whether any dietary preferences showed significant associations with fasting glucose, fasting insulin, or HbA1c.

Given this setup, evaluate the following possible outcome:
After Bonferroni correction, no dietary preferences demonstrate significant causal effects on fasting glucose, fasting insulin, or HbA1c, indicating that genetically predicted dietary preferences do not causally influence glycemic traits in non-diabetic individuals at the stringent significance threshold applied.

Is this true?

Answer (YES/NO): YES